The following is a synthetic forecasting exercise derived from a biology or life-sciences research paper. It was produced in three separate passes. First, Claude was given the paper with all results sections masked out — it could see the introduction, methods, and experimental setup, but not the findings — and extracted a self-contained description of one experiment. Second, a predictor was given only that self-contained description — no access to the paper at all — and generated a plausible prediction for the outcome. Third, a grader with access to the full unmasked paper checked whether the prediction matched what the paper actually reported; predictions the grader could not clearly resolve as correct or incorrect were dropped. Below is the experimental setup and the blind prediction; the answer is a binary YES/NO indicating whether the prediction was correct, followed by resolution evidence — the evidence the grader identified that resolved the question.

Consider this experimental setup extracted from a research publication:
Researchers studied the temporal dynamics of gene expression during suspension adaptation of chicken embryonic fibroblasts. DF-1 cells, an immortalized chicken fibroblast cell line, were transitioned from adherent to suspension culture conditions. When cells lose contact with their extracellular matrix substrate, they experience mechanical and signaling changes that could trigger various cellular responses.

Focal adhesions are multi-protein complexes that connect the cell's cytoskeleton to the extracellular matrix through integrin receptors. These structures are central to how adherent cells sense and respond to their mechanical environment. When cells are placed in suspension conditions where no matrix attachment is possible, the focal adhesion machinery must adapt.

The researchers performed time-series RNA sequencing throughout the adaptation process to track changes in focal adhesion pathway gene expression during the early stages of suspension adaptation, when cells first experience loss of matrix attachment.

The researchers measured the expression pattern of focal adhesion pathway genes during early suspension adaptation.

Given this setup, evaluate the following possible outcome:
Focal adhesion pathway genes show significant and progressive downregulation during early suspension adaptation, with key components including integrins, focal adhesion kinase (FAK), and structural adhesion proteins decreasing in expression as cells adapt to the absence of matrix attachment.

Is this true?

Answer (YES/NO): NO